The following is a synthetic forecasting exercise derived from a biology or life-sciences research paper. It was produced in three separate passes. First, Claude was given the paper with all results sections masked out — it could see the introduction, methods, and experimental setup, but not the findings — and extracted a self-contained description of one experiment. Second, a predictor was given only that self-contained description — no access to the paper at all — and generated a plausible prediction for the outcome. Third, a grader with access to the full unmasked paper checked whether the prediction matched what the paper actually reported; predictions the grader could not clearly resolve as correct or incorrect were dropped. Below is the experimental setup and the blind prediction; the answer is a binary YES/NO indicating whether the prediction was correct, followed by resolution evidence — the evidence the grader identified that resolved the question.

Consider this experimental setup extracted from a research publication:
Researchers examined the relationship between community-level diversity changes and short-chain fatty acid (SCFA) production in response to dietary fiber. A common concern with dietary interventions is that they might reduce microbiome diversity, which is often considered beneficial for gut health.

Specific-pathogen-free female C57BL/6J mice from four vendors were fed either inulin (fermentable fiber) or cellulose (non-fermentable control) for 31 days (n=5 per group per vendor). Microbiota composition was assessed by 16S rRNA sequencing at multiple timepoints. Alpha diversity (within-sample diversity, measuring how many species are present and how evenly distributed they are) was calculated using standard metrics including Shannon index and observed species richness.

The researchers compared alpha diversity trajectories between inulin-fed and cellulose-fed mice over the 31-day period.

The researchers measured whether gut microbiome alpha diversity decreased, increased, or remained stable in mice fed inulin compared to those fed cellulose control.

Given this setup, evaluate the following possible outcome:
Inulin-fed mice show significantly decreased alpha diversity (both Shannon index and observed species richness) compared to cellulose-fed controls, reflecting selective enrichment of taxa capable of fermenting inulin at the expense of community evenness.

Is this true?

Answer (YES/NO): NO